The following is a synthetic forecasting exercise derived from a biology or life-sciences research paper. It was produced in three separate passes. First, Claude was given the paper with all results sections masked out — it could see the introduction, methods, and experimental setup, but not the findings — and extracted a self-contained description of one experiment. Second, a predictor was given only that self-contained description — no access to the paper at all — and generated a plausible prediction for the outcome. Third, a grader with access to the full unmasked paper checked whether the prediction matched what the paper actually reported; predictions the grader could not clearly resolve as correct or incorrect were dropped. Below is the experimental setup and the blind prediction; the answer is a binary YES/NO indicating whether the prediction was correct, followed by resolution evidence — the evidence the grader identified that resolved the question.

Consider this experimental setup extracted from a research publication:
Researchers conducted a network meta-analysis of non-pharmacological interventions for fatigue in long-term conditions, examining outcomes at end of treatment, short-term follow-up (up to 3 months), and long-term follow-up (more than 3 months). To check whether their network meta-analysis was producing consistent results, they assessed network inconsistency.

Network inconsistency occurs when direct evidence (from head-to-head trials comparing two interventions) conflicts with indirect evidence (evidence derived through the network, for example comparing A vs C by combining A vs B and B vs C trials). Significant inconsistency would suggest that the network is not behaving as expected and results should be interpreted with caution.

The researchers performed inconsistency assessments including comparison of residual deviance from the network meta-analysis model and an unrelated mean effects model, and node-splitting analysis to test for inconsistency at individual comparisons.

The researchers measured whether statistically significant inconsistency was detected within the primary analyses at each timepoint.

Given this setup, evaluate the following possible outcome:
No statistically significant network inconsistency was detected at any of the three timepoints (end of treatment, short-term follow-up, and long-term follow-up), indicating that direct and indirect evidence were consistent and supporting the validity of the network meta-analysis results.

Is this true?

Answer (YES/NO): YES